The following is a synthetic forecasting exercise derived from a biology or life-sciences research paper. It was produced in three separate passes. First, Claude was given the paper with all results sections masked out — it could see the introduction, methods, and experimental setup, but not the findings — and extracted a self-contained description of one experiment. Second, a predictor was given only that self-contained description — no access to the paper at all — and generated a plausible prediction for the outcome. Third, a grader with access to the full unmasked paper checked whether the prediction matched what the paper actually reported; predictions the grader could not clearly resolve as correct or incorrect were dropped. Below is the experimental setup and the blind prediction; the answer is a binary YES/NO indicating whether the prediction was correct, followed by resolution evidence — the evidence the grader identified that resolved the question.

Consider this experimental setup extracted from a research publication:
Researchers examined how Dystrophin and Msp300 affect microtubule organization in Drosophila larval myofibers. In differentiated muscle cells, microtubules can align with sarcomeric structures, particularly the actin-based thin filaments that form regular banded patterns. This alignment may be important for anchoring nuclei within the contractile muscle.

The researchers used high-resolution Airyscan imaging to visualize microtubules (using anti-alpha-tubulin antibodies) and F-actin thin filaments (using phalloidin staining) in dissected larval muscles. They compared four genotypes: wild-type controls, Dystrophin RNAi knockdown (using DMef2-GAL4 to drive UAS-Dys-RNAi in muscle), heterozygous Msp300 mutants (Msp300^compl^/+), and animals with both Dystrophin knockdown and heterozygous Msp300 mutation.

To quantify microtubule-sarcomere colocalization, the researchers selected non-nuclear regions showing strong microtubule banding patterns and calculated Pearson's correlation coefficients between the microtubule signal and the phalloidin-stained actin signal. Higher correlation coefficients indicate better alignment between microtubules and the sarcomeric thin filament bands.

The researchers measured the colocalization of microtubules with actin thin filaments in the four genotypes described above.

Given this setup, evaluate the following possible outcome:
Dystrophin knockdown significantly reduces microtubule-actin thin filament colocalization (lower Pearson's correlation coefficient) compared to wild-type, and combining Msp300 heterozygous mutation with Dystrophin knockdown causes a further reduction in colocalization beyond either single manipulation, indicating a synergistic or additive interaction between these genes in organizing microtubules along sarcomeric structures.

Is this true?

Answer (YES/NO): NO